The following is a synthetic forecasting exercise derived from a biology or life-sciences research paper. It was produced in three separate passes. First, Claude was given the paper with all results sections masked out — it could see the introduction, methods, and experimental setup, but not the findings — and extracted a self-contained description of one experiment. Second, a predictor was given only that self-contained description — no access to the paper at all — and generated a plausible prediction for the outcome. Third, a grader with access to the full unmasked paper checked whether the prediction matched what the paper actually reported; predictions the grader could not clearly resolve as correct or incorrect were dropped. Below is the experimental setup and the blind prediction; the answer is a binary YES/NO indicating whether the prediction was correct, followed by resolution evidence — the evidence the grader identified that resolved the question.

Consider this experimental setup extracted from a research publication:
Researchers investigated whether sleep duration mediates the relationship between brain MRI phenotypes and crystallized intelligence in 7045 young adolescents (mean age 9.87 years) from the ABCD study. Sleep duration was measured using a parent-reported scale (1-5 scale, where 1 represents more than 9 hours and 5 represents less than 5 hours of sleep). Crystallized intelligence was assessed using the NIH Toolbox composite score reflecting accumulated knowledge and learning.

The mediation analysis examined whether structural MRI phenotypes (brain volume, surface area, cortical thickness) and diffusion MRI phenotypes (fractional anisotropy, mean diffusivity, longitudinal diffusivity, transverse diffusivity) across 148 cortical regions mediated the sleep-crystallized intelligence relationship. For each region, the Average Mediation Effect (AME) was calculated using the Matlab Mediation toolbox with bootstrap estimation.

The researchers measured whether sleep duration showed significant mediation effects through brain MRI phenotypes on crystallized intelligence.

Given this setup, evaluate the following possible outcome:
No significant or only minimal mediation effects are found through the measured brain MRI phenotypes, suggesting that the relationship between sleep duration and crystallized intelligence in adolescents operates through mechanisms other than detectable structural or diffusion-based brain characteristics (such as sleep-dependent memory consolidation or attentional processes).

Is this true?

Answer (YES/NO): NO